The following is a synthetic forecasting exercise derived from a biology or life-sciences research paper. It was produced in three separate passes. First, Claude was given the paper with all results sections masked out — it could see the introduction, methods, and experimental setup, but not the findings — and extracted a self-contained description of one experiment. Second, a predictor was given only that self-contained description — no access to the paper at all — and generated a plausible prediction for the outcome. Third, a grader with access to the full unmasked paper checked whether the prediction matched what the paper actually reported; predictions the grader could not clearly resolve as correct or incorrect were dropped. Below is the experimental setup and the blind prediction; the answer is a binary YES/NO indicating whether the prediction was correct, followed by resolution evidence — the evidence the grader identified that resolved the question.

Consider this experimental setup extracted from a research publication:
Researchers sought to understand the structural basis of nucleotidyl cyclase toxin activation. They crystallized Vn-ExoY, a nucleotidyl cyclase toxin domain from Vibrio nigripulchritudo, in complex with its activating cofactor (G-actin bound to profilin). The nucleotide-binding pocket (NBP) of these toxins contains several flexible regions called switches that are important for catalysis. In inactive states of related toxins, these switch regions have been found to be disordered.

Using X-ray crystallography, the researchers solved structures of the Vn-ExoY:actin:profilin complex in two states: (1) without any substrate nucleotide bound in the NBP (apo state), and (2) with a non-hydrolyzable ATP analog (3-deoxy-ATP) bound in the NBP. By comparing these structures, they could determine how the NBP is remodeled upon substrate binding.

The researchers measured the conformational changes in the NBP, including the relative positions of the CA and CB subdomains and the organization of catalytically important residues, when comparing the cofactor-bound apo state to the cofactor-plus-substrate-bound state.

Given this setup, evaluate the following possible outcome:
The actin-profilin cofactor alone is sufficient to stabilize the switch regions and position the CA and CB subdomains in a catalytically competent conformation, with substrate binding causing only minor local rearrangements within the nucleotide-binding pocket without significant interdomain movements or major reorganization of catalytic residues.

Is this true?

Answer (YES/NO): NO